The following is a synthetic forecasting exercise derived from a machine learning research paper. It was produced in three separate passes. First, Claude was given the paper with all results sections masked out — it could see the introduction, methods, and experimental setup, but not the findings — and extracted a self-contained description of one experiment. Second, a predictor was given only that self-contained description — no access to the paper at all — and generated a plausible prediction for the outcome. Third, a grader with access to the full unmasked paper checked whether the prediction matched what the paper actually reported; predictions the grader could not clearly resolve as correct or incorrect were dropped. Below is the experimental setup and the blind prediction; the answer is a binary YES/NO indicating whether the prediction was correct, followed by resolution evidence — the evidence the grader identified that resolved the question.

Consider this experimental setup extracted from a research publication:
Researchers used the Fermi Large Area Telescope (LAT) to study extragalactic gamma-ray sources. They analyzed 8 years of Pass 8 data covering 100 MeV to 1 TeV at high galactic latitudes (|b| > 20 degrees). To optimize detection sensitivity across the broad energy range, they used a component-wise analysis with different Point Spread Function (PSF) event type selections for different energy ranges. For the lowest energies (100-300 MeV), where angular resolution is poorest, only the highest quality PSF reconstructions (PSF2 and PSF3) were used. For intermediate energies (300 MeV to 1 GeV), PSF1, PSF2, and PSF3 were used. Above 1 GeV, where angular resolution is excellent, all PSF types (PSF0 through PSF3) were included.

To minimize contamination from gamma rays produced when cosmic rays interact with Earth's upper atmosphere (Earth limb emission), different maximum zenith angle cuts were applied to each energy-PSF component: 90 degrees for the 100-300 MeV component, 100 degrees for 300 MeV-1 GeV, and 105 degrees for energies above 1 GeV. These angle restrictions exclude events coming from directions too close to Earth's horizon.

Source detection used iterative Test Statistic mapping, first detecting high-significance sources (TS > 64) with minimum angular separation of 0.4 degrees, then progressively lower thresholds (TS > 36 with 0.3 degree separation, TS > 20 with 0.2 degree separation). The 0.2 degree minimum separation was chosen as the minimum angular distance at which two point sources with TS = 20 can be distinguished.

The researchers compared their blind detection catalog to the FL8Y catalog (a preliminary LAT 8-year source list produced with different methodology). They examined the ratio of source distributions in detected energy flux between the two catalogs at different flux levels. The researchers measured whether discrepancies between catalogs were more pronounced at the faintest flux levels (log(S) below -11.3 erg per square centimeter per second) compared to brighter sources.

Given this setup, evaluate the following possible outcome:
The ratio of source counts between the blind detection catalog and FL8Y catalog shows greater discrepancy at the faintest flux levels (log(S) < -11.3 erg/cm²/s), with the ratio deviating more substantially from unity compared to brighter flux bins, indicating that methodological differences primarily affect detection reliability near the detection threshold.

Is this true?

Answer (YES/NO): YES